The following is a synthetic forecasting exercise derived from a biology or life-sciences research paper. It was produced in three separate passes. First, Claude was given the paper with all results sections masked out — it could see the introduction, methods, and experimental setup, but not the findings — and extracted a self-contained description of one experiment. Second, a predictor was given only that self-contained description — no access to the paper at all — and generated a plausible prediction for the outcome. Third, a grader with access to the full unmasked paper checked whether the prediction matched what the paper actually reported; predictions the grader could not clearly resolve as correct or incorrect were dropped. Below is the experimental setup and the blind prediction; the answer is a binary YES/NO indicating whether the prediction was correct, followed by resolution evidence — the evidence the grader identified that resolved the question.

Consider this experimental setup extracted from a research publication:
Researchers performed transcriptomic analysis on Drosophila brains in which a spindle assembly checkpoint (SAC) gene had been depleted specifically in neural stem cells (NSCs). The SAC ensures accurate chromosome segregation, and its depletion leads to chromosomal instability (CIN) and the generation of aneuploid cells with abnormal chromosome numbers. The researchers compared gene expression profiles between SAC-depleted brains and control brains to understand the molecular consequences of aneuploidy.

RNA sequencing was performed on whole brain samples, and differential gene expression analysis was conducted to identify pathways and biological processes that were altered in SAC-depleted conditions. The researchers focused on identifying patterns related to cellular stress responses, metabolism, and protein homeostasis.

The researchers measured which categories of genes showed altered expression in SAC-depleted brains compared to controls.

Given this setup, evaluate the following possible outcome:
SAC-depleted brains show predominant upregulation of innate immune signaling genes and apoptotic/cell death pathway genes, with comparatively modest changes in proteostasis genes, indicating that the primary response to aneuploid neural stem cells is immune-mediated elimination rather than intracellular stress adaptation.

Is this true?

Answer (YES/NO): NO